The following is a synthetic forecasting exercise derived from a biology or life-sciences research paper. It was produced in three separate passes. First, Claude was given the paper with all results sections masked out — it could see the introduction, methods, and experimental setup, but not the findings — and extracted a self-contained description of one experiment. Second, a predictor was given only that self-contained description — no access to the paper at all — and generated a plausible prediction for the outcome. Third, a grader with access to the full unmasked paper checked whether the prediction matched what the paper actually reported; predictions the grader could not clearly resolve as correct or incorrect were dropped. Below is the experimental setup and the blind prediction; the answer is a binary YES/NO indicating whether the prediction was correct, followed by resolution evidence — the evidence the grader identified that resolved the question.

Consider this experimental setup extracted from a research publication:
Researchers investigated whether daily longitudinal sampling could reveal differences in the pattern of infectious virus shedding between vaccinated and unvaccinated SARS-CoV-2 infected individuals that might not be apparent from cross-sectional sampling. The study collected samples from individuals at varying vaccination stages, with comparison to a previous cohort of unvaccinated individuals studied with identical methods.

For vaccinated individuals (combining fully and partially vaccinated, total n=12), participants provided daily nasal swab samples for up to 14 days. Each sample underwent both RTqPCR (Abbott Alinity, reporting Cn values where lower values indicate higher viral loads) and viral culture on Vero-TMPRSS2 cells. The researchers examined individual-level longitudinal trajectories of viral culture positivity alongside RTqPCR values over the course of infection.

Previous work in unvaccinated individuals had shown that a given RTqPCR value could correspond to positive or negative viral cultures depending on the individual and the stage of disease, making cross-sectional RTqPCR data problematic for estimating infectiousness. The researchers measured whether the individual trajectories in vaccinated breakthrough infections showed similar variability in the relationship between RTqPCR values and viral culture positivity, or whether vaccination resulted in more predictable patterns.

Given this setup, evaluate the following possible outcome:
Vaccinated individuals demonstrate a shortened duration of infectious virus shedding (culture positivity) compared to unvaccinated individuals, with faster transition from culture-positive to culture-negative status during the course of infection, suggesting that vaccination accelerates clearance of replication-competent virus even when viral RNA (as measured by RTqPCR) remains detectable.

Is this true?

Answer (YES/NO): YES